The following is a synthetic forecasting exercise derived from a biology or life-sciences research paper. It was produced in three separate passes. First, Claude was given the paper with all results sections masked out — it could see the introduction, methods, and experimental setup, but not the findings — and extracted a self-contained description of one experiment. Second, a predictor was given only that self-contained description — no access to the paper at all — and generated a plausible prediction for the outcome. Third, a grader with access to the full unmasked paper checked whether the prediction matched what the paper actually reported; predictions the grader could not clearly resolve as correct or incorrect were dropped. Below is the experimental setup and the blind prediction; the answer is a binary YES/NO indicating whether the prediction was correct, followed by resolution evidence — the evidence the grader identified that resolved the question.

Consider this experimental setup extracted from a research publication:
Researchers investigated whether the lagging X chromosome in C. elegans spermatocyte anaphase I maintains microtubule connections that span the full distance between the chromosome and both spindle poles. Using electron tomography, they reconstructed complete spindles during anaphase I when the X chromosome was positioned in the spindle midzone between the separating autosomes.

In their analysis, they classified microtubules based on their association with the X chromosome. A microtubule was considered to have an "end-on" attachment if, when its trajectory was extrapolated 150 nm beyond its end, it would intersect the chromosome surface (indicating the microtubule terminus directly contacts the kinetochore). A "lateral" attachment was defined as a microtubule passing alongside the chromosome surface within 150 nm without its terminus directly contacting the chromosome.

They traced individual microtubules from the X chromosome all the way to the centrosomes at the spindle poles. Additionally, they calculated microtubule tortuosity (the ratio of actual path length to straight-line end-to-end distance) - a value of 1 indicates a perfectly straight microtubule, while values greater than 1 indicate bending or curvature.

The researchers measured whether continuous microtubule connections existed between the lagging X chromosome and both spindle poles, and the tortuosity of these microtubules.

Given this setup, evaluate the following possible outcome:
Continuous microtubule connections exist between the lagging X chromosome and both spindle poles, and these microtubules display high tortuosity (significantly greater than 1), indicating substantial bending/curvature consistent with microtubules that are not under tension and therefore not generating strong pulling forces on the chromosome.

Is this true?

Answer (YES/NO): NO